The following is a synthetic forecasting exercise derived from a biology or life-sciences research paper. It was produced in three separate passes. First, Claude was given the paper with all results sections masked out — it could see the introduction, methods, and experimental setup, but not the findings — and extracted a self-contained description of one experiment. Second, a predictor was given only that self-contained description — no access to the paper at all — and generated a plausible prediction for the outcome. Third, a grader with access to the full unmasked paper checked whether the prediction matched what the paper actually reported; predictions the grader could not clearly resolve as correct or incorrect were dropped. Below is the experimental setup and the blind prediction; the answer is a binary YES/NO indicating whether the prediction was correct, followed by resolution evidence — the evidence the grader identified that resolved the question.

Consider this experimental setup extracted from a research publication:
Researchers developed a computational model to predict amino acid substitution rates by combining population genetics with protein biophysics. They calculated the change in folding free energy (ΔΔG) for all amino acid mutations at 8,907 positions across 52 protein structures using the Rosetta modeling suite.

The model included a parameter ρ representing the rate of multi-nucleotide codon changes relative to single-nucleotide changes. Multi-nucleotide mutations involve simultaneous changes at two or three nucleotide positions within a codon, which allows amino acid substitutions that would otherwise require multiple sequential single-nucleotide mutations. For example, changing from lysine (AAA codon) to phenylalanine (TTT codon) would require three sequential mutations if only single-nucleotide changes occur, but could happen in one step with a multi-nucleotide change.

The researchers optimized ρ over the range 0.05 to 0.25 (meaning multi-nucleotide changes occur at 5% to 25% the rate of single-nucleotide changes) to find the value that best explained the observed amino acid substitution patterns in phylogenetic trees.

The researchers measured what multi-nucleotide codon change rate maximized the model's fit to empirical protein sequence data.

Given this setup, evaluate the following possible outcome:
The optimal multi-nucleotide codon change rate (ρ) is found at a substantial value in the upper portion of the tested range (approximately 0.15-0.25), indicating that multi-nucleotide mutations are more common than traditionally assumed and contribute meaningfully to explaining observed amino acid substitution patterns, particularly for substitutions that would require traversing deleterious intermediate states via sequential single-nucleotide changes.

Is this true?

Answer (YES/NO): NO